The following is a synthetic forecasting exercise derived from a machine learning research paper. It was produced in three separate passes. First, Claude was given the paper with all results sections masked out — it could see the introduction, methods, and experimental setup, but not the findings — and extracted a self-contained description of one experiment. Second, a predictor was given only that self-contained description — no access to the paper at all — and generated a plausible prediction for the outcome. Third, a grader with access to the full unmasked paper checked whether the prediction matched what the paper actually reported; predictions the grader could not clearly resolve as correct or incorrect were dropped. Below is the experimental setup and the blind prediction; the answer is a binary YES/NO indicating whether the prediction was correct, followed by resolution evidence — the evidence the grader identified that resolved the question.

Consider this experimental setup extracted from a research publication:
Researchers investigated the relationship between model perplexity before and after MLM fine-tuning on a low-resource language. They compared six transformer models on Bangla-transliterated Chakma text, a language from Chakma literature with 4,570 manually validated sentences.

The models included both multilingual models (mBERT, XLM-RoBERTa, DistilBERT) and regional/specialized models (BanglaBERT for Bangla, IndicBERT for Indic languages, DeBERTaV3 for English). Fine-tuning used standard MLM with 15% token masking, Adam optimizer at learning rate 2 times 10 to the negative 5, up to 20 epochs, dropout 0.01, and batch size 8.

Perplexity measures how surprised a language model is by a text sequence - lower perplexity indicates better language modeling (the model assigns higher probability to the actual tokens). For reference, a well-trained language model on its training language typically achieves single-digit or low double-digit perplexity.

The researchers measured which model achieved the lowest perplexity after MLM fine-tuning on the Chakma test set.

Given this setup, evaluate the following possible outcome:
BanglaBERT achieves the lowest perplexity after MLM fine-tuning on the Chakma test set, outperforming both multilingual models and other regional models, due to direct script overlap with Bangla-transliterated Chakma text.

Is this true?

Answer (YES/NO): NO